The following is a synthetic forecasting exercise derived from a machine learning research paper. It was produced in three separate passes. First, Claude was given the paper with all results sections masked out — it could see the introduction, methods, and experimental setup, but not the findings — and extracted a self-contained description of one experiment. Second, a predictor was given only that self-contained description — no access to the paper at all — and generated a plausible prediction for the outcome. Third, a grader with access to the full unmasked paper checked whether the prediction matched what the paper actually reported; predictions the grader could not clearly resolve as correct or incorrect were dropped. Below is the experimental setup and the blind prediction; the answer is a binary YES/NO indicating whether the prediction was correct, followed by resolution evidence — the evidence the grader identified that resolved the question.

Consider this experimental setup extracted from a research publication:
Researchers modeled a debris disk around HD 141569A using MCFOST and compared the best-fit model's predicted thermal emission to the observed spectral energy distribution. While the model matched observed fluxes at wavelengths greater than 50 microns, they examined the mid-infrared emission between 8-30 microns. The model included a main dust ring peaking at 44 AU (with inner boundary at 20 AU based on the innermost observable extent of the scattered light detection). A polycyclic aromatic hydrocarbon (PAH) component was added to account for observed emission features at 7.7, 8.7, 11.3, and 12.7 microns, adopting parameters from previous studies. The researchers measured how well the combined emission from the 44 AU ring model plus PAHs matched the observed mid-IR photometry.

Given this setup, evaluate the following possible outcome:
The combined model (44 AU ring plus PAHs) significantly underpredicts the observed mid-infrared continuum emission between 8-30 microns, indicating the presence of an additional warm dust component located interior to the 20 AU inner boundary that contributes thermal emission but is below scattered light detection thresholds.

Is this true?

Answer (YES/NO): YES